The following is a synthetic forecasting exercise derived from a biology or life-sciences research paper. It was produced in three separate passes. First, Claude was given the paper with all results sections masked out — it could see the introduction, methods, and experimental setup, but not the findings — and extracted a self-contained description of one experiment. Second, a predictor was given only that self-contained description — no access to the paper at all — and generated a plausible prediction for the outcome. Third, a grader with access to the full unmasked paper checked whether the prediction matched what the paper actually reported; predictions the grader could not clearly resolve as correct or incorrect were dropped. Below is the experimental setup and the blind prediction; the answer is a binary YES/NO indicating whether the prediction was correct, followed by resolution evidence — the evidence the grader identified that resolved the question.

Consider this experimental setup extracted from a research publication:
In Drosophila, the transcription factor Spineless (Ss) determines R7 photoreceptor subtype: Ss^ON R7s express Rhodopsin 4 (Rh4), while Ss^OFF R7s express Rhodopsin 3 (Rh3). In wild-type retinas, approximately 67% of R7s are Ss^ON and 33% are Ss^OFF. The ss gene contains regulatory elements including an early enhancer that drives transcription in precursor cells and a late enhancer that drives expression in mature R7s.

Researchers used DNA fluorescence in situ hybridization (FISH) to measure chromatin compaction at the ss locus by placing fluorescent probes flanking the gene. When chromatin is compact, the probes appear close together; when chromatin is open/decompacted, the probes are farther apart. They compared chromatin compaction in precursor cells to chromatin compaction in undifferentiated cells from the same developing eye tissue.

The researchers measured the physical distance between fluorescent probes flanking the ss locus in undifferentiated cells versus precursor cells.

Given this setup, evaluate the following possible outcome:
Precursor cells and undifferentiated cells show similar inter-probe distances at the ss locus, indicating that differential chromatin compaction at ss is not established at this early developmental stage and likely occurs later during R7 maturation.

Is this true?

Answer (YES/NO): NO